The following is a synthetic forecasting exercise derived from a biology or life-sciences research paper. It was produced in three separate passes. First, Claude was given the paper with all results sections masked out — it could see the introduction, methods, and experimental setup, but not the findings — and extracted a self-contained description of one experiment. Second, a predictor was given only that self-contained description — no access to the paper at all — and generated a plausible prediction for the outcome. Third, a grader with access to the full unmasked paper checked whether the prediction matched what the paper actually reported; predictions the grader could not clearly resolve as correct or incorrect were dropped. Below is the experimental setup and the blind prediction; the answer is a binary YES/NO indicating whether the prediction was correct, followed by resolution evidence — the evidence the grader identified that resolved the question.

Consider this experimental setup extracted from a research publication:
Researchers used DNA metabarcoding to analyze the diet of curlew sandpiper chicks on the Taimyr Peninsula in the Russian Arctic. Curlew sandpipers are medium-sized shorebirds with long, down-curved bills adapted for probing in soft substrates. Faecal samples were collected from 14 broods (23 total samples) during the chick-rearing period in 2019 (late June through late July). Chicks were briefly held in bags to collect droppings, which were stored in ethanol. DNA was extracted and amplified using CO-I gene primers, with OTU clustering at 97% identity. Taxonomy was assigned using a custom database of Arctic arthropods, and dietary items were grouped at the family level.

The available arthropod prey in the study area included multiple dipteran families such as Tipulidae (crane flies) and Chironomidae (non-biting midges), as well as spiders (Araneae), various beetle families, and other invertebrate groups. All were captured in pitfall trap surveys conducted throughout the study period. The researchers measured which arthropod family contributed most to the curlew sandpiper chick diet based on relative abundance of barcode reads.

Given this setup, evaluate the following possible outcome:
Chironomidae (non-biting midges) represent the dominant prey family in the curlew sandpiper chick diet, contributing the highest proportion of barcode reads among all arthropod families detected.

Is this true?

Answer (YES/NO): YES